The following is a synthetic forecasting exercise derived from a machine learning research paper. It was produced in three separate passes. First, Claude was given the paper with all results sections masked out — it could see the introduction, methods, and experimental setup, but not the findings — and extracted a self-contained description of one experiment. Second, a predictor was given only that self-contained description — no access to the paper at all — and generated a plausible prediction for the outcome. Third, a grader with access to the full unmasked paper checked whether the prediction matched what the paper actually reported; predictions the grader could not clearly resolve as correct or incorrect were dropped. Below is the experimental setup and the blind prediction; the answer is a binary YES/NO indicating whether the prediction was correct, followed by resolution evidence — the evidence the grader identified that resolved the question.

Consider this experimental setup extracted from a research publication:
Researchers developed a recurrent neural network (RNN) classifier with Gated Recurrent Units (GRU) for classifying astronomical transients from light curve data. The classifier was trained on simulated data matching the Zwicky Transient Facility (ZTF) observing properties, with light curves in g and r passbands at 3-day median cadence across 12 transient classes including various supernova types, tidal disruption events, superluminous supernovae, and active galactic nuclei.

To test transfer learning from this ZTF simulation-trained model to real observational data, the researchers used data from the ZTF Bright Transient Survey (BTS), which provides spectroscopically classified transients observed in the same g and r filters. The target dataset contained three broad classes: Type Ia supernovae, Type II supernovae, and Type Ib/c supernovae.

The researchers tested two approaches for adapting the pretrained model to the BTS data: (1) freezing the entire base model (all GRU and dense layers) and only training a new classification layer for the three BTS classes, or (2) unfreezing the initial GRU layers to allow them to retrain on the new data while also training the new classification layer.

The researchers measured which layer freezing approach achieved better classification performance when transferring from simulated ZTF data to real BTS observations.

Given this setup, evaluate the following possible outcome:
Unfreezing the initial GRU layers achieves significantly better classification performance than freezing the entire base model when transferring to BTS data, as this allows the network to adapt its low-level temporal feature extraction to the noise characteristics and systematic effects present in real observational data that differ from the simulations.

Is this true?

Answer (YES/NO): NO